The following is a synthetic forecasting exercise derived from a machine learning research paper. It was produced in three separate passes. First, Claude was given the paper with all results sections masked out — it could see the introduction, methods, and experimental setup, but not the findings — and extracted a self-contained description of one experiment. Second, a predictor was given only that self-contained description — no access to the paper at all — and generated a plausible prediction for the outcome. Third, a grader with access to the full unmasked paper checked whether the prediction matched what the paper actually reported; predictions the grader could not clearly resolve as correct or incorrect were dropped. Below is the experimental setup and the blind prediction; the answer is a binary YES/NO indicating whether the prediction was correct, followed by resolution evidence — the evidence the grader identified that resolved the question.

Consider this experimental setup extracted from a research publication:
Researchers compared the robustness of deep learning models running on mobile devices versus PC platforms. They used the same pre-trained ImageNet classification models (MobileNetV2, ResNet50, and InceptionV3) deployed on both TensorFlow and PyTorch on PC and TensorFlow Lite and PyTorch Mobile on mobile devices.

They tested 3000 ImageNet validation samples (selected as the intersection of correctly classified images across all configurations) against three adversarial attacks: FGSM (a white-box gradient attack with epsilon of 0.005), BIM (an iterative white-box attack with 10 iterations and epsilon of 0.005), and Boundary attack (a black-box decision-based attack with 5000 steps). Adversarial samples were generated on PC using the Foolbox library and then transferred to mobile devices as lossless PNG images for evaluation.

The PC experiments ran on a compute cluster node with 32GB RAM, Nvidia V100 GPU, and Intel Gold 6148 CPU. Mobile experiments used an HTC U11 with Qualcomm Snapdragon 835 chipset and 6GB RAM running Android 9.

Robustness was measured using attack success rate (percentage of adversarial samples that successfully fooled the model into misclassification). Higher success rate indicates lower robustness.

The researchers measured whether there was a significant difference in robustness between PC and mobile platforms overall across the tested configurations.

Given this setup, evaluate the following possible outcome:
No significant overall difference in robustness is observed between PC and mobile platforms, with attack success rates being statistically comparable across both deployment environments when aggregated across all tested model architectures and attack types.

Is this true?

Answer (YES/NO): YES